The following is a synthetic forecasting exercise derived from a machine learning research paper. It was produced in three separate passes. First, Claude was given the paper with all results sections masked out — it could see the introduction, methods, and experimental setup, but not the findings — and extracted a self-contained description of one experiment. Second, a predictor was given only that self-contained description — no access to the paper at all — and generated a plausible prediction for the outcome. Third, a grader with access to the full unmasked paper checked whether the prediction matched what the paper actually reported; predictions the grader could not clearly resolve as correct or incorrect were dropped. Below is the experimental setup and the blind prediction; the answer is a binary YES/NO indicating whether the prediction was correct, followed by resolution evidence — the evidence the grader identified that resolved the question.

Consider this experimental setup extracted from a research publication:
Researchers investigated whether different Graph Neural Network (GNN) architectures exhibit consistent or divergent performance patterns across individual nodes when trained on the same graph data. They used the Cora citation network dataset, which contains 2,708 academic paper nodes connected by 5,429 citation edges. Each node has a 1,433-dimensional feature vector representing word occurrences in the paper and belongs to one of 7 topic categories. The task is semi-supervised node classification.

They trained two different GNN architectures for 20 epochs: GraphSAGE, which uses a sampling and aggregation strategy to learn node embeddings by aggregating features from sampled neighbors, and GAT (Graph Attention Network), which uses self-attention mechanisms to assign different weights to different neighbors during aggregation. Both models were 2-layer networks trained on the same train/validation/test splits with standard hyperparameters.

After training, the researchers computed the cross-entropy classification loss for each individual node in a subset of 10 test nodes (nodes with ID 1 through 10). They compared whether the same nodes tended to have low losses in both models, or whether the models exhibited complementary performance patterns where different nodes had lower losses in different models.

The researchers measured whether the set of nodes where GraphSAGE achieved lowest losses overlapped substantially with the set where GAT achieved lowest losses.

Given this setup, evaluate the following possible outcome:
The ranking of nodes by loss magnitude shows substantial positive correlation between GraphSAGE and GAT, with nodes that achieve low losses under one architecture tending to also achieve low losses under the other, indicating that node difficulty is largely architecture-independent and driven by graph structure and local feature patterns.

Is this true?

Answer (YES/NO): NO